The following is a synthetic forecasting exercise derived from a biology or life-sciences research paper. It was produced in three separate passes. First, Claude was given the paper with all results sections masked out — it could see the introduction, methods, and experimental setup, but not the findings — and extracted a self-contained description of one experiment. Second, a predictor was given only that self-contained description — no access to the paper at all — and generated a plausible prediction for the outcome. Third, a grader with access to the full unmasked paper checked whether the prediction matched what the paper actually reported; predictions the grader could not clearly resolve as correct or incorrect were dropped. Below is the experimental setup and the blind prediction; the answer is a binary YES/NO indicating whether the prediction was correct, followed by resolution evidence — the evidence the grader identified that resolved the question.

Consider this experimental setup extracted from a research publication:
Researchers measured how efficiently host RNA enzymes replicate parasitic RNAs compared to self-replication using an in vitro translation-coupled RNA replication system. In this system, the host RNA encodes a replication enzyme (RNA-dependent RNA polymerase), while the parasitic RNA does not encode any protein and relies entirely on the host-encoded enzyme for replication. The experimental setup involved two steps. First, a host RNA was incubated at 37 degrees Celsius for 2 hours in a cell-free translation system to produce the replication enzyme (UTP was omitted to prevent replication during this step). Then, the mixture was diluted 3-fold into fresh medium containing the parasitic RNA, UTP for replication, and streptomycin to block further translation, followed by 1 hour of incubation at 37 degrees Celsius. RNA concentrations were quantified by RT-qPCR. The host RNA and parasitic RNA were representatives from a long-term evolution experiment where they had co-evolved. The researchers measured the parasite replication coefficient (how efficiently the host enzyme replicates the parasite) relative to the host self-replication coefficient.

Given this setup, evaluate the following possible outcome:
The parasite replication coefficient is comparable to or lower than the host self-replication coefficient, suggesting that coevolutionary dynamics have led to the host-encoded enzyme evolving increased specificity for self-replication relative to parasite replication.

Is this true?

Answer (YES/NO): YES